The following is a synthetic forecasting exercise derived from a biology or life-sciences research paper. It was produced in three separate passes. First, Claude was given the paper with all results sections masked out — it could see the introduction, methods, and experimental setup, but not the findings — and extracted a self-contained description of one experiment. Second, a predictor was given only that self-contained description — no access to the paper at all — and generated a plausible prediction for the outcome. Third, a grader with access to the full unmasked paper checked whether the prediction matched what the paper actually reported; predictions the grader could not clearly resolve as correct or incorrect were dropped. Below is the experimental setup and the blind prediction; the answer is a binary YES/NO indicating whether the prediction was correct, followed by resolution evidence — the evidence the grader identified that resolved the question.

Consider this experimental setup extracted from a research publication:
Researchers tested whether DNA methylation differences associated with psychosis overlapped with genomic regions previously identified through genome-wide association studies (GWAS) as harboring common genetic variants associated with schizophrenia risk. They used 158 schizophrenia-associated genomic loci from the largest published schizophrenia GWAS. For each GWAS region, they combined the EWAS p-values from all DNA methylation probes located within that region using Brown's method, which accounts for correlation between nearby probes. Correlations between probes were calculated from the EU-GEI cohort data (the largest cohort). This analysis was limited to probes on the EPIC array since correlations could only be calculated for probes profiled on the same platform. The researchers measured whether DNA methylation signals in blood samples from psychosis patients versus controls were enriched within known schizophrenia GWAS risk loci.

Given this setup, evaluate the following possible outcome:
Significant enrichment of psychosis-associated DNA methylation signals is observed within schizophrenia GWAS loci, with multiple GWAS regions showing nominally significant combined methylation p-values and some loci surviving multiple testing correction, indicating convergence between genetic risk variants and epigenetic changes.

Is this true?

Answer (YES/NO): YES